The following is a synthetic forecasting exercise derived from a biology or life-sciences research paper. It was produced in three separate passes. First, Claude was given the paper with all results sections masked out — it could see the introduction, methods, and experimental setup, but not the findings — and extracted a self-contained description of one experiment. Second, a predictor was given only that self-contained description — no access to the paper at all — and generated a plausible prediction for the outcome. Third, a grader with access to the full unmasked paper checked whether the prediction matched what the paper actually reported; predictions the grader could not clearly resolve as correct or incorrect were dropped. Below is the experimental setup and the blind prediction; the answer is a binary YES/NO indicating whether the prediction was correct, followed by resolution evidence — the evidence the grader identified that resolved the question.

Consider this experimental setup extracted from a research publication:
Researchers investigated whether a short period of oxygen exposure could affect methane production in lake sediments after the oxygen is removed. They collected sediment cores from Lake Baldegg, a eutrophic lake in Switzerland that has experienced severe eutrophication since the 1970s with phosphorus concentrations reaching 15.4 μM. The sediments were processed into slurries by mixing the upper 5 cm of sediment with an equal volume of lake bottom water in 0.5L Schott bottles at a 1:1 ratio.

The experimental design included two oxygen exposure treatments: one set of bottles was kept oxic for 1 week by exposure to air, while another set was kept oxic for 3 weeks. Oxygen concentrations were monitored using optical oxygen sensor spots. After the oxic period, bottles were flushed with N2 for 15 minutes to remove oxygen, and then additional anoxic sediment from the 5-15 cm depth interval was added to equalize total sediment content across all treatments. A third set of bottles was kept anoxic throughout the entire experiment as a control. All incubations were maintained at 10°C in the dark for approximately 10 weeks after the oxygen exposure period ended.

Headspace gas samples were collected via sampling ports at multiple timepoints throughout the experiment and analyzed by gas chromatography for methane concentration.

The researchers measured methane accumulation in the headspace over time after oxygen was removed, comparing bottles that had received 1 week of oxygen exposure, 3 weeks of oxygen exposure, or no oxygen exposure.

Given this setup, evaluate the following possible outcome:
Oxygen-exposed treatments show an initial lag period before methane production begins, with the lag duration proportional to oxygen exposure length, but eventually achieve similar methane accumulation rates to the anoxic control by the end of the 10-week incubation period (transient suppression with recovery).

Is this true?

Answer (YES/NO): NO